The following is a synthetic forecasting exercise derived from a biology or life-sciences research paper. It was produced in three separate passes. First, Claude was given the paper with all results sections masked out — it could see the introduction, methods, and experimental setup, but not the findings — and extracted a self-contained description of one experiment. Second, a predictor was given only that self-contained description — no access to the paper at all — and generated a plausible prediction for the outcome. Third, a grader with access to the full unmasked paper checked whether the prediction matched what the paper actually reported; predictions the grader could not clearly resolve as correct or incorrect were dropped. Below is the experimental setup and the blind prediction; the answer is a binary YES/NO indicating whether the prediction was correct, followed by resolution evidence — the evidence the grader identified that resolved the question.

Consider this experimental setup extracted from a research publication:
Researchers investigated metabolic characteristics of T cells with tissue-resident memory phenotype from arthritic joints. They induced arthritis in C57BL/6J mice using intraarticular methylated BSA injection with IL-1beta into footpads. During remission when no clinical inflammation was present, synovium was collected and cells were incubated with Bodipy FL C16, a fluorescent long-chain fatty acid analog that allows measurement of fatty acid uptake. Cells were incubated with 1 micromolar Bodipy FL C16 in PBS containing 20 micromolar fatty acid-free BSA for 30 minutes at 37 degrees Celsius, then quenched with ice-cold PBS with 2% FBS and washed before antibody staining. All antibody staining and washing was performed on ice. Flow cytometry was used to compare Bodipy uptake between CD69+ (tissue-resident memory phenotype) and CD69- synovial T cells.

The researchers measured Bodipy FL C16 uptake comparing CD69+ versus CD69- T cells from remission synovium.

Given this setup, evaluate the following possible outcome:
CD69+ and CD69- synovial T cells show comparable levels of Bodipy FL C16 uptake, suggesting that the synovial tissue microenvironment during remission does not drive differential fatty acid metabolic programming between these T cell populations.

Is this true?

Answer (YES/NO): NO